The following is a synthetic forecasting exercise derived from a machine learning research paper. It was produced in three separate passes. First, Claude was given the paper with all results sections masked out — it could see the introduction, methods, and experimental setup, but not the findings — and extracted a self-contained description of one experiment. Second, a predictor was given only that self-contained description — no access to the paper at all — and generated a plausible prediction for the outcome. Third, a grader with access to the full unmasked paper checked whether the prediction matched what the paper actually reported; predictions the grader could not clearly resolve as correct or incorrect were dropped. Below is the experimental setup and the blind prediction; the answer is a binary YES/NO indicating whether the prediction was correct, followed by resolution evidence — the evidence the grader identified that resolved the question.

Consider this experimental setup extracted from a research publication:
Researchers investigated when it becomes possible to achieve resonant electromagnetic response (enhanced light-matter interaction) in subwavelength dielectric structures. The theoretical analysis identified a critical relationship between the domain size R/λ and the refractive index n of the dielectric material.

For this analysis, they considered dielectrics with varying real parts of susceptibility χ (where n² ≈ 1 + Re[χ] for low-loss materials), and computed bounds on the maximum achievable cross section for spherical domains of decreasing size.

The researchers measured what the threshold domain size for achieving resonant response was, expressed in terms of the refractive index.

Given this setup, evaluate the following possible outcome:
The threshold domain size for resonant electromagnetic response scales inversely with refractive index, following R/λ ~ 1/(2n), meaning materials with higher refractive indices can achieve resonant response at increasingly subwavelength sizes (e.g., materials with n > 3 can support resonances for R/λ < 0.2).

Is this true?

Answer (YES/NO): YES